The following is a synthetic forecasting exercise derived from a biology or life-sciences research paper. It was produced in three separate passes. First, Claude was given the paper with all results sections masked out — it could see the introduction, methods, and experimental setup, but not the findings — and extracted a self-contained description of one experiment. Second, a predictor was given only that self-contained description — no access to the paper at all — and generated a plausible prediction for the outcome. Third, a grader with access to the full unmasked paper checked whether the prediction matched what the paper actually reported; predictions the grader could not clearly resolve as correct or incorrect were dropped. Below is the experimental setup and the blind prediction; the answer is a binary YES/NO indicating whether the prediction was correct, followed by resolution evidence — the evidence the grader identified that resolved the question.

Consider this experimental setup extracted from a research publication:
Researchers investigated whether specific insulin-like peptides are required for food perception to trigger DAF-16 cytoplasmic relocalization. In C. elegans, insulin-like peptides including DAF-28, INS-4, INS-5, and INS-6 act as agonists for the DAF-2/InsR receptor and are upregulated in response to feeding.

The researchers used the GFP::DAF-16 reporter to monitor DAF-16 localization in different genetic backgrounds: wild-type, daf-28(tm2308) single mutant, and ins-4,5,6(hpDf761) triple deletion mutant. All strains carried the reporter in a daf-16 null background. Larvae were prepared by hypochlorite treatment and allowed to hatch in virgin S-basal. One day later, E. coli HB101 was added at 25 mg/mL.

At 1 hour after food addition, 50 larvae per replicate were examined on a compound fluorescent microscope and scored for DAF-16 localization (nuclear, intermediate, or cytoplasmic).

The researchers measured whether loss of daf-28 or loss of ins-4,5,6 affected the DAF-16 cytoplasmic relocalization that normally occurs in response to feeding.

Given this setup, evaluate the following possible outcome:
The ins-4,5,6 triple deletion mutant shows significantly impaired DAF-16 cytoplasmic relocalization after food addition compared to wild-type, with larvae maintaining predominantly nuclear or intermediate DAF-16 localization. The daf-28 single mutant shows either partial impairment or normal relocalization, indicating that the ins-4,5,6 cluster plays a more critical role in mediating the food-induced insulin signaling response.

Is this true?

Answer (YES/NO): NO